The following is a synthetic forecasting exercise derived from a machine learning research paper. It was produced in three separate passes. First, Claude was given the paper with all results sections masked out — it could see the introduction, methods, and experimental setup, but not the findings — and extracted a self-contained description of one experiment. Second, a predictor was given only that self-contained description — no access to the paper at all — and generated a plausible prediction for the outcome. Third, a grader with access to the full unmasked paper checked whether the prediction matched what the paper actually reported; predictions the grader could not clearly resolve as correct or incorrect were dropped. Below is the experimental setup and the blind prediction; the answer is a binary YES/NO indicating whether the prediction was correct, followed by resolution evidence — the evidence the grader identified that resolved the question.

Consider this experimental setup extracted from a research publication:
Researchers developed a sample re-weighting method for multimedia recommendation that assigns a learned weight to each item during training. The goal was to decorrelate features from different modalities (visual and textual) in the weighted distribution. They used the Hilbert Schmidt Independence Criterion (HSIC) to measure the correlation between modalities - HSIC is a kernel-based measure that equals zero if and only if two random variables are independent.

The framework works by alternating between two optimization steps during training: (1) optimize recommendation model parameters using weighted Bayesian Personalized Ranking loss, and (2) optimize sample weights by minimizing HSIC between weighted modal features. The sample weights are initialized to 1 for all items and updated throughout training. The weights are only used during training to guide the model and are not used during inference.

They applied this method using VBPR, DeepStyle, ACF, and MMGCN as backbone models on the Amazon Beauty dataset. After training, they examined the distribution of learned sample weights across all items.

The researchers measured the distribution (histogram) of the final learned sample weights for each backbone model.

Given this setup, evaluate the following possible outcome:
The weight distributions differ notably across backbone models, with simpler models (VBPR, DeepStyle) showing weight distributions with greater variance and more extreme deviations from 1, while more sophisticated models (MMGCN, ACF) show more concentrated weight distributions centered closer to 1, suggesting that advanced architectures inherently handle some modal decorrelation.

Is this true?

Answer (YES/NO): NO